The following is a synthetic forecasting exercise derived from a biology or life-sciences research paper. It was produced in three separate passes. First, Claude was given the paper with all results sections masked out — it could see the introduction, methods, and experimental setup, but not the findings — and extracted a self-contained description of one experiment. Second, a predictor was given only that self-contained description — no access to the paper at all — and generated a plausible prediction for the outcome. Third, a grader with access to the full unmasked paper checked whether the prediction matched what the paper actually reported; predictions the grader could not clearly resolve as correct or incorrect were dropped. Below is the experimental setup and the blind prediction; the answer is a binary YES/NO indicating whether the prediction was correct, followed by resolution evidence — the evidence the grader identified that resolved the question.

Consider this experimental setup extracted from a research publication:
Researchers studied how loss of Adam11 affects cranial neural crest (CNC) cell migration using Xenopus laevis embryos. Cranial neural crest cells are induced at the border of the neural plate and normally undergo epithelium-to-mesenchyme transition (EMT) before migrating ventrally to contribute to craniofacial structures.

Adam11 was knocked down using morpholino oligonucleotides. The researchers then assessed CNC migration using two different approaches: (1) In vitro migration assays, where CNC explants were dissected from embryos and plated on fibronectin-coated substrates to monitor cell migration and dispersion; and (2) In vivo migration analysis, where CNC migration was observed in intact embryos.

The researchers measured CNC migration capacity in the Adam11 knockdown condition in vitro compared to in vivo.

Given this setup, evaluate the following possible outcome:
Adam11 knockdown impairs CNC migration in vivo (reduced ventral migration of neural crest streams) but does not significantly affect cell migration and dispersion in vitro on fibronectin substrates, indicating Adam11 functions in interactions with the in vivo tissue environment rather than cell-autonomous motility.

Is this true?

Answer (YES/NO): NO